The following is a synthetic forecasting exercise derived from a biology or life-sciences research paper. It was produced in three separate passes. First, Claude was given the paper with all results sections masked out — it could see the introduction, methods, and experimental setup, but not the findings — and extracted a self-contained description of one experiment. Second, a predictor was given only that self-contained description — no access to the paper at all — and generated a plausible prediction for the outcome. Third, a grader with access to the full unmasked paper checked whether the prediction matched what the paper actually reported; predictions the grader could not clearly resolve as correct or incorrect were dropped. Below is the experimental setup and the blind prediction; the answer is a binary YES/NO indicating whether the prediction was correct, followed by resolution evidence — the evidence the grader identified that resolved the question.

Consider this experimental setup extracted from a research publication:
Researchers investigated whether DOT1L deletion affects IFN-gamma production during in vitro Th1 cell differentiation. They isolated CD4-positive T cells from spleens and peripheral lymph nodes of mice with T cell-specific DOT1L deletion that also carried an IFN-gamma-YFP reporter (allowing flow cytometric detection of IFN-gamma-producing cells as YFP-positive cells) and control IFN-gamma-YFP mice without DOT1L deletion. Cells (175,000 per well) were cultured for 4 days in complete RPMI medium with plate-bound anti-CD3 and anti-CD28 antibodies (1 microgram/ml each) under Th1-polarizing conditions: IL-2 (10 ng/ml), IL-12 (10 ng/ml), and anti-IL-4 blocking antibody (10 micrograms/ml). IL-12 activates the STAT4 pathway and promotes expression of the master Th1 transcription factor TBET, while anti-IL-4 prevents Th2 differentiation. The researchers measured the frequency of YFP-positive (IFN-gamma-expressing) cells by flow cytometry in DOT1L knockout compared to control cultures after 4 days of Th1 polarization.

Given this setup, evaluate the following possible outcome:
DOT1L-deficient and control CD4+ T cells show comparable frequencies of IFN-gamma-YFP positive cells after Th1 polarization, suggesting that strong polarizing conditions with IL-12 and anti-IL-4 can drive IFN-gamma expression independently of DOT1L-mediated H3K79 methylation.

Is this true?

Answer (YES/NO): NO